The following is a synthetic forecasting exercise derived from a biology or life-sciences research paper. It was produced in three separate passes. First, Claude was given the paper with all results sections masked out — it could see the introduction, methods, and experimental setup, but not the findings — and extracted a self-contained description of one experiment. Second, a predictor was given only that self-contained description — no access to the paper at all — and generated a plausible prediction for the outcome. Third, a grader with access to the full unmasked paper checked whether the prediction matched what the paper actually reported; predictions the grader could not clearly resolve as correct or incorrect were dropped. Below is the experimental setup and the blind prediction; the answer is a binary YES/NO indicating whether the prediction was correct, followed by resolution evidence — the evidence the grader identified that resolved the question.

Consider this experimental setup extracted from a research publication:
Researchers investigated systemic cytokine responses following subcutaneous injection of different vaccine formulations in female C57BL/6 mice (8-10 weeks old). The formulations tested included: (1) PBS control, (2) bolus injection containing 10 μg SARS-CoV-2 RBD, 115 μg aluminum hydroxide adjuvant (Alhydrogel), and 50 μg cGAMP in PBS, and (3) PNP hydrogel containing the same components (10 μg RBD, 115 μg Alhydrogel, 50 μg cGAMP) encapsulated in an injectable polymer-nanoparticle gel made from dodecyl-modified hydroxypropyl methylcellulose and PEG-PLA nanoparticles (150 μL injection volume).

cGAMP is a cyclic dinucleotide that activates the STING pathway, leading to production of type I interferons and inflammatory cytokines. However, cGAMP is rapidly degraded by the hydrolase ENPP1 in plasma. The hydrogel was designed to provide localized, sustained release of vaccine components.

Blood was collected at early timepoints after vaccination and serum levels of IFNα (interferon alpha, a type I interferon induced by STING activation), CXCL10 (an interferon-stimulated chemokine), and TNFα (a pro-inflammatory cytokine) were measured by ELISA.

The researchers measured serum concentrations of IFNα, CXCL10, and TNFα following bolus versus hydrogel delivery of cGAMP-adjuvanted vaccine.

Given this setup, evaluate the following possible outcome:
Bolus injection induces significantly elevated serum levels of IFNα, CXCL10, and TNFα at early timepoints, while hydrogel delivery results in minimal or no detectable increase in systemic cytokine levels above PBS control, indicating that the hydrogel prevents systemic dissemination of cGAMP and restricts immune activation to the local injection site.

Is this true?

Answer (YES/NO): NO